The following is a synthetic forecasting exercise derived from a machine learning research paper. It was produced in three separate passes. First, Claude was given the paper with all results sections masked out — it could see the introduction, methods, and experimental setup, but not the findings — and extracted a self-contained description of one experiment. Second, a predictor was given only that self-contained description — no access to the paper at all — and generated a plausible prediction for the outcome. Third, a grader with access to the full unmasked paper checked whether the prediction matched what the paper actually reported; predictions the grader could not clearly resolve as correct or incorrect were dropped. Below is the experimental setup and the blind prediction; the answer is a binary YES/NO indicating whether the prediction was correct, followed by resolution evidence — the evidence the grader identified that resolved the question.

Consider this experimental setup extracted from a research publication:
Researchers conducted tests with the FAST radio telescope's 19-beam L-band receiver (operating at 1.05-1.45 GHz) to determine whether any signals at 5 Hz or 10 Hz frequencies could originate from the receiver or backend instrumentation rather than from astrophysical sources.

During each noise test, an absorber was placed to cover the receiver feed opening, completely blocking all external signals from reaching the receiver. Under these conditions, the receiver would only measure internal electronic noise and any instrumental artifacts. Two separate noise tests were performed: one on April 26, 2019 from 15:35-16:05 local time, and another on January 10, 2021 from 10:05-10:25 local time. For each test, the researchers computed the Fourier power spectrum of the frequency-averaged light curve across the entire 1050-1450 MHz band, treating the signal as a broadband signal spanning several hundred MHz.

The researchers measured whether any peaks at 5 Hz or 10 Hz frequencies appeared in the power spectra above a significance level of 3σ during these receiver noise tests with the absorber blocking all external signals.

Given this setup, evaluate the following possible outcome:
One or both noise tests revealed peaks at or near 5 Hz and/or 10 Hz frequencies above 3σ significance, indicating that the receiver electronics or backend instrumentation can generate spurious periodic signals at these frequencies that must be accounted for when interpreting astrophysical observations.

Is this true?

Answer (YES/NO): NO